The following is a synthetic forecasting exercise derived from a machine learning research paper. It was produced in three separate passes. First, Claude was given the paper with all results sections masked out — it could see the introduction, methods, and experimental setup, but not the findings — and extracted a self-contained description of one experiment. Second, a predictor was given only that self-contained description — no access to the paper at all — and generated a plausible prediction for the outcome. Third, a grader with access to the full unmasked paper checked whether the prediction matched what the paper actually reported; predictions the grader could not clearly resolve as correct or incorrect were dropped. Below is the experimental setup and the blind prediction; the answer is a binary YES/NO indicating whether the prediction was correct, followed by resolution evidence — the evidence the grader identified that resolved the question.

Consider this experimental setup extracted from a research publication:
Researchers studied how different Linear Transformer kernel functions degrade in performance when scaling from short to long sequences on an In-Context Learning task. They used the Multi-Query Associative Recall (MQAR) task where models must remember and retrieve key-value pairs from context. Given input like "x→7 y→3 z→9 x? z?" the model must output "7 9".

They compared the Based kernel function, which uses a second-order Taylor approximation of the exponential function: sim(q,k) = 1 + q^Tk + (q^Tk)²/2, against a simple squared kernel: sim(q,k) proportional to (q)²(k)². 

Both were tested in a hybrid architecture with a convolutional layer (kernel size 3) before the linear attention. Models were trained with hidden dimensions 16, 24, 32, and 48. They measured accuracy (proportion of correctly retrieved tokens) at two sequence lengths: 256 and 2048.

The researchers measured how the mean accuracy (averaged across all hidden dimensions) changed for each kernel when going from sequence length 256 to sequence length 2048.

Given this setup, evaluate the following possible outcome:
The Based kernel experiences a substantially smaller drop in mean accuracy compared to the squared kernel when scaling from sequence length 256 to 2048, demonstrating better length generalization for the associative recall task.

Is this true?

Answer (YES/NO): NO